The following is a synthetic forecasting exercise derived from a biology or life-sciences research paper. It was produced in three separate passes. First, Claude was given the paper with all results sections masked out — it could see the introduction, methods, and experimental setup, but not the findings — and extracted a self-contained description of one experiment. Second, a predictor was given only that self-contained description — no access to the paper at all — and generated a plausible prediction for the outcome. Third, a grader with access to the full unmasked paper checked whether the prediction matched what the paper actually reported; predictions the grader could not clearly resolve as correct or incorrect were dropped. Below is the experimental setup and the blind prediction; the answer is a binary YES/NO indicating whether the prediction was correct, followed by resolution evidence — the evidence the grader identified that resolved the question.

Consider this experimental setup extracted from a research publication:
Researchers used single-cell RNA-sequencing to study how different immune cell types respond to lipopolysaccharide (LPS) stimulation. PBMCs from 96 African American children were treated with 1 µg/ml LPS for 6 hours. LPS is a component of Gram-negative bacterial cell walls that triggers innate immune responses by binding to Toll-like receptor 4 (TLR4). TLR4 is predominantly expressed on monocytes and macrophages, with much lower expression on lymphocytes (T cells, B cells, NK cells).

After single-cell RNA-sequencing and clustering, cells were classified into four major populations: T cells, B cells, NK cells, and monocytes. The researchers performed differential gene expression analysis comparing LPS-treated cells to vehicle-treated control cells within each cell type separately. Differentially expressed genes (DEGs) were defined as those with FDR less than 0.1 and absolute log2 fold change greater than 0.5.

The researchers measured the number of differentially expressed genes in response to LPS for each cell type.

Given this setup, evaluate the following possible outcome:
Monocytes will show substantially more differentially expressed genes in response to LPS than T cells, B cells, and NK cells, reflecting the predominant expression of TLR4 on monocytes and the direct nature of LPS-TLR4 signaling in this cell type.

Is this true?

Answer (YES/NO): YES